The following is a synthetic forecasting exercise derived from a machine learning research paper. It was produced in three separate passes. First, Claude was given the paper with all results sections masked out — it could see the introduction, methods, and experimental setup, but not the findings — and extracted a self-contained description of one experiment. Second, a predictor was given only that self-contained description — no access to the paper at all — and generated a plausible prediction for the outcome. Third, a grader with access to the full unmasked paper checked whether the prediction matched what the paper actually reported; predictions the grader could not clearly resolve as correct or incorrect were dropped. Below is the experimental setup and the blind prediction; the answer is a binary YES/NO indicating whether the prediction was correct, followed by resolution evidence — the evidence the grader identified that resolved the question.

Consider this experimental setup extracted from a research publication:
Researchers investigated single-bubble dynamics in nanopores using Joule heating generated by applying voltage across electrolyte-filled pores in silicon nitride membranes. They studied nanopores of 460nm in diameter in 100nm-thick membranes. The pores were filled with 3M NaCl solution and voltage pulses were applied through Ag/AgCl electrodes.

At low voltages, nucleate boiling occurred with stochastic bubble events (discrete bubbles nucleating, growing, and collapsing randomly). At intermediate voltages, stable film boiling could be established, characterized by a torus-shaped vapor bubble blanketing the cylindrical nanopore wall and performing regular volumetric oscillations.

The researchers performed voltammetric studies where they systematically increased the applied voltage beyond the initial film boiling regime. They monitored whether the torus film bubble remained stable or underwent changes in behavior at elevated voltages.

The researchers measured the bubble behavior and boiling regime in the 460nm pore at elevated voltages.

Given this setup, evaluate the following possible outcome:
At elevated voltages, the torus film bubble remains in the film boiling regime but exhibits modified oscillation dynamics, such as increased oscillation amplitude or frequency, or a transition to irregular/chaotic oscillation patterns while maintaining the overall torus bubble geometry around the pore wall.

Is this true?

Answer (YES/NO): NO